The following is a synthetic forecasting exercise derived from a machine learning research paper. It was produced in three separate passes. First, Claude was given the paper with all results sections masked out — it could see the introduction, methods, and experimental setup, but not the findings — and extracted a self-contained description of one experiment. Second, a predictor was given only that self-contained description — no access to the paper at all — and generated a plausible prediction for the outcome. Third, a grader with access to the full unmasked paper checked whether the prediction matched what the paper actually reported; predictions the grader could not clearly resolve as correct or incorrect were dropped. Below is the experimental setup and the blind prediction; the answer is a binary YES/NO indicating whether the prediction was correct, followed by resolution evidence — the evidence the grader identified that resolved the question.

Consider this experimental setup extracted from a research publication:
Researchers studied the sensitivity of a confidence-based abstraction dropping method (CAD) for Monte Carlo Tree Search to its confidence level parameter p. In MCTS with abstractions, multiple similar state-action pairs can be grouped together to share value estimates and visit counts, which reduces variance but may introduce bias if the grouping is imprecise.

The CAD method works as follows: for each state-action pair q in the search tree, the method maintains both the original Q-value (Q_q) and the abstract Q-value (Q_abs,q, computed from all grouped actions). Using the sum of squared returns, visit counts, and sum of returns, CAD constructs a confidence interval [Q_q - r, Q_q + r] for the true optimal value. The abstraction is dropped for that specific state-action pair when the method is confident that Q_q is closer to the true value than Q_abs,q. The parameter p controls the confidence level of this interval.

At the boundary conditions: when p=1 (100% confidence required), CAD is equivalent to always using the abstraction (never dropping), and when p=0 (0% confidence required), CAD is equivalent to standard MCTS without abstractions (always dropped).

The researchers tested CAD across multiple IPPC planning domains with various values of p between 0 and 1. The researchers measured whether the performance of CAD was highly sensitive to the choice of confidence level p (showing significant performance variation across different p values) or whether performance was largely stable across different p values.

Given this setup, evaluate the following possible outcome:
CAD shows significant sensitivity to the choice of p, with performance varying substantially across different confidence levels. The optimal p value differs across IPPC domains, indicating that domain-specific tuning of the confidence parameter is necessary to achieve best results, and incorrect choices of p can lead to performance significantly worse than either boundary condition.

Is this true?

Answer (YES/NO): NO